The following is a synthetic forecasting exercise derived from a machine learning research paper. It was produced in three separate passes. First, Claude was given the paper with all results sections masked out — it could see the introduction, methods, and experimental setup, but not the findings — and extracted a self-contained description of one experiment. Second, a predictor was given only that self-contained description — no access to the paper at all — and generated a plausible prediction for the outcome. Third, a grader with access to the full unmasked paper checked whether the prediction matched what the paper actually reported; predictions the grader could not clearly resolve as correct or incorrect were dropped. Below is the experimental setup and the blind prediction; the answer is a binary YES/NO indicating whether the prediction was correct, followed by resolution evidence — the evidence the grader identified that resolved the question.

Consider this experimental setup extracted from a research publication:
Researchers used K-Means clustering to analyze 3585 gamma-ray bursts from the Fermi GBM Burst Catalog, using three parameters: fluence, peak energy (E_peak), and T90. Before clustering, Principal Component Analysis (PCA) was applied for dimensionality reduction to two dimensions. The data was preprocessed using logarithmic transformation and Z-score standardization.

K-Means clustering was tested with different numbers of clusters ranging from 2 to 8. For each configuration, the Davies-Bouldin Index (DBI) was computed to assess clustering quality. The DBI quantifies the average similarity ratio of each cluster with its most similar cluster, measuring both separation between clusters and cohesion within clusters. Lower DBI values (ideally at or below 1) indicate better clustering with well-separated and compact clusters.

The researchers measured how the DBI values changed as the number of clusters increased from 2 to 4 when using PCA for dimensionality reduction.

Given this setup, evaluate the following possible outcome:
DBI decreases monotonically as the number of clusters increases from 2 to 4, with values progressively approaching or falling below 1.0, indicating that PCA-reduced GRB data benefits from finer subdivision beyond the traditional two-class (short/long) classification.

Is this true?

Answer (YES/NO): NO